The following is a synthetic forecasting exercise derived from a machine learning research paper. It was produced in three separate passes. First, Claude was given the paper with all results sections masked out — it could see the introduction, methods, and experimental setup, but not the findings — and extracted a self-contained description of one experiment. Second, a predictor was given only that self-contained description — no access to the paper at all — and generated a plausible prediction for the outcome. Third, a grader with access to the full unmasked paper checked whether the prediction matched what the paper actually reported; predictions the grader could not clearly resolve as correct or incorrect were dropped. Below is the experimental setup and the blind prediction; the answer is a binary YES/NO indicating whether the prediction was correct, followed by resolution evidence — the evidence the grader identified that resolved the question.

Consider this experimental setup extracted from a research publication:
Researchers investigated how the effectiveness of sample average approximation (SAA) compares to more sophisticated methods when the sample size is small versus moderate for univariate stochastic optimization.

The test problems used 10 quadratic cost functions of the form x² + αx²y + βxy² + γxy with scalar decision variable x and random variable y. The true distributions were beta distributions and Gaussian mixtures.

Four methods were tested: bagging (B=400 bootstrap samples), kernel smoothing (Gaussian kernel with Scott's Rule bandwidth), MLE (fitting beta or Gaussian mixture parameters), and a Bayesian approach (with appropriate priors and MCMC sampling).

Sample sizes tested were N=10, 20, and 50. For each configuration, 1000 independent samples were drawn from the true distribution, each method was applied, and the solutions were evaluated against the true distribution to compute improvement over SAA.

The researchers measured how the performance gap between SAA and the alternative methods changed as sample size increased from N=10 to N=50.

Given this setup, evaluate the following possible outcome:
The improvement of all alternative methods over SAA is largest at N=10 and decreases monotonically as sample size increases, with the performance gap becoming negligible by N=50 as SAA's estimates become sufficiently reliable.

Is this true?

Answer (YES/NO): NO